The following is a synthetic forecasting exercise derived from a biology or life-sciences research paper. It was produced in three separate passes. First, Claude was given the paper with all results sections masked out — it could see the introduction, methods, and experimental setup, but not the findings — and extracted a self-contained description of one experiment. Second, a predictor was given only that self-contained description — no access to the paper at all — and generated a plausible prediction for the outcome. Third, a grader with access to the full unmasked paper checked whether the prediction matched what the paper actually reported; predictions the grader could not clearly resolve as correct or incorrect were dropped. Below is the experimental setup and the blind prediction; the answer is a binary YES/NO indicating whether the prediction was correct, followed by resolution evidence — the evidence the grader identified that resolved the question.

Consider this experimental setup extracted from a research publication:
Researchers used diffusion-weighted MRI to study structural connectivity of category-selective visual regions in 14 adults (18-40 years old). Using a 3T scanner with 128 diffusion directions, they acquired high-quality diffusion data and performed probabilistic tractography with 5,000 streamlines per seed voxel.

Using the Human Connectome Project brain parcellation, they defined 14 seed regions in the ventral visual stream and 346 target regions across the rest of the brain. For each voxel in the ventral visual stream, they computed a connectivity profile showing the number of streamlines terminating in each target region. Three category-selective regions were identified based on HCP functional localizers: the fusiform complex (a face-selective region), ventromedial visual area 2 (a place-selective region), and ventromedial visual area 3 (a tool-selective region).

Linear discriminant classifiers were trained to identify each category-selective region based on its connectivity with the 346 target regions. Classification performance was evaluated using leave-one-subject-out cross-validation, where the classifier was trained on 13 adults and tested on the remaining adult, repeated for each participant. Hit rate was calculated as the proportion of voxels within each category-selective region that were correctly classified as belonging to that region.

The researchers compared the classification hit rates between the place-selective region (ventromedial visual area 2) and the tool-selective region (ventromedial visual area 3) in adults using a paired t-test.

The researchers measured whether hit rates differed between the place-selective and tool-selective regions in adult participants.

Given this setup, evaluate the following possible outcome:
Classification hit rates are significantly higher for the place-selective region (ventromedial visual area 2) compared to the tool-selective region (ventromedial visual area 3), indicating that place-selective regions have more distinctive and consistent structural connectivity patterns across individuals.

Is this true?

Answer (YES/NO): NO